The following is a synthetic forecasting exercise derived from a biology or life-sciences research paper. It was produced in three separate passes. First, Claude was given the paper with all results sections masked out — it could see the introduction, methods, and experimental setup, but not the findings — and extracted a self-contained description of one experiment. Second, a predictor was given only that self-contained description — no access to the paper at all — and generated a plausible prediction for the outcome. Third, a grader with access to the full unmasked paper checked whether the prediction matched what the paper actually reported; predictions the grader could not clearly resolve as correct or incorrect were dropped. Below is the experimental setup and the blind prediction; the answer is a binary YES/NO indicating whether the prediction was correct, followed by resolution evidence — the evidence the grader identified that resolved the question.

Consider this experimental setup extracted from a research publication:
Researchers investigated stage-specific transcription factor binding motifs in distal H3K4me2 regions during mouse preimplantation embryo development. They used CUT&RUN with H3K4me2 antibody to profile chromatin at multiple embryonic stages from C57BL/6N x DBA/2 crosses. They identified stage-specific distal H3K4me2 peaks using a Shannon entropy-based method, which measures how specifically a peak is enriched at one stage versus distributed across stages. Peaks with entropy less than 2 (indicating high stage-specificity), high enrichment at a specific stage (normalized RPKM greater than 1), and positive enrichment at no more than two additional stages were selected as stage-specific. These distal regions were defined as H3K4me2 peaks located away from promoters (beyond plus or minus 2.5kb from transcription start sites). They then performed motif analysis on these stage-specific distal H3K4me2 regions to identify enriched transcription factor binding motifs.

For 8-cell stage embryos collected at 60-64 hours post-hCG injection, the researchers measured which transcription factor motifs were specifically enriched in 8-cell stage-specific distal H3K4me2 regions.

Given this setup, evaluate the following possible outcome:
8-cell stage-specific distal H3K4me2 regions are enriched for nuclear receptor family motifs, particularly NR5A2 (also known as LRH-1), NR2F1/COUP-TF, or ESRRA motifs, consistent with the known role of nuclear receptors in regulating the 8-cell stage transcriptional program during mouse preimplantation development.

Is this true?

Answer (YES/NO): NO